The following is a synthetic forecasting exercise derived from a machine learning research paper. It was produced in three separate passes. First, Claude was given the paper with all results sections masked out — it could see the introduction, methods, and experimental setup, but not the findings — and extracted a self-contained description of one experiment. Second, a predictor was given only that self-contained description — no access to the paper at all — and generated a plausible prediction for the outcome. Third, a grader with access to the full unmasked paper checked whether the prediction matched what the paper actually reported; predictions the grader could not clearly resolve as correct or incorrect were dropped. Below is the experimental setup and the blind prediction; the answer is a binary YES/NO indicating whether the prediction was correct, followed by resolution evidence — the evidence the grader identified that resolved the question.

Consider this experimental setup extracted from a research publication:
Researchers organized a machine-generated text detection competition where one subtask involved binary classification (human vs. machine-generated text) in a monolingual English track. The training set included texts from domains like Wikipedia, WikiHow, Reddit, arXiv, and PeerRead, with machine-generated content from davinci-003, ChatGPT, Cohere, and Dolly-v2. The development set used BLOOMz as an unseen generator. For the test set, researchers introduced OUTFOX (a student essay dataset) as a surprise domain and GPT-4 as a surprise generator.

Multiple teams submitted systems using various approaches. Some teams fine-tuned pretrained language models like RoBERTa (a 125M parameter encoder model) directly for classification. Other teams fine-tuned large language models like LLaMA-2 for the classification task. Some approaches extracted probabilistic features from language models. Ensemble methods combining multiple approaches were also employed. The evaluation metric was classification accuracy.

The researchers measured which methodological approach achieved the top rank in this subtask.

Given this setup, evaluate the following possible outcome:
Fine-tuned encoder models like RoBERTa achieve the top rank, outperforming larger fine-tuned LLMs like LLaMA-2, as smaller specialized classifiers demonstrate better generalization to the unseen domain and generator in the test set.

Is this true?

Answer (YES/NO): NO